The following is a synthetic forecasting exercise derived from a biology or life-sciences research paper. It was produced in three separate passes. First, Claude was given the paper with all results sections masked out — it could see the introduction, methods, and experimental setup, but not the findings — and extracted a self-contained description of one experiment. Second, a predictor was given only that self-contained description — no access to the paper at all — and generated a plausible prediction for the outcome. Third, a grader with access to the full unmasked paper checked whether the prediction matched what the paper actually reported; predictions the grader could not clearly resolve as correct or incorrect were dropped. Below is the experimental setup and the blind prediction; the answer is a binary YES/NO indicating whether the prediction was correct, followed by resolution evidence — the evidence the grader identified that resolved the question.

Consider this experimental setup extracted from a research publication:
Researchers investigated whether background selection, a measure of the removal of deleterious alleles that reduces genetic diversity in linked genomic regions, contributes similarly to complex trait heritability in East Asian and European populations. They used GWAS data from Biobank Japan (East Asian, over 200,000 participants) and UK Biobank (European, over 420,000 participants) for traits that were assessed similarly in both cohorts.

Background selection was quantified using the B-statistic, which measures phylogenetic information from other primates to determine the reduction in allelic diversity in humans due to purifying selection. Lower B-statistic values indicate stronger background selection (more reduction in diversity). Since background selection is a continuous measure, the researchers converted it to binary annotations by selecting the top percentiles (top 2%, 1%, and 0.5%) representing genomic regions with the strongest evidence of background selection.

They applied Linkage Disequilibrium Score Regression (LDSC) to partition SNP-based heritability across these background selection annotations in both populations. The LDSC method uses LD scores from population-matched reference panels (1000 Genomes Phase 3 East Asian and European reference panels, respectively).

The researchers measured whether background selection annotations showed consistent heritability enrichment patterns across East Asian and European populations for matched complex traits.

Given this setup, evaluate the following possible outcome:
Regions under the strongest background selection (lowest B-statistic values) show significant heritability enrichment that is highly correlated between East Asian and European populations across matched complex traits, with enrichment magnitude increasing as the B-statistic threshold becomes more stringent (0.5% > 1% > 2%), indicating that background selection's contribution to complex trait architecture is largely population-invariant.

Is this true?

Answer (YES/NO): NO